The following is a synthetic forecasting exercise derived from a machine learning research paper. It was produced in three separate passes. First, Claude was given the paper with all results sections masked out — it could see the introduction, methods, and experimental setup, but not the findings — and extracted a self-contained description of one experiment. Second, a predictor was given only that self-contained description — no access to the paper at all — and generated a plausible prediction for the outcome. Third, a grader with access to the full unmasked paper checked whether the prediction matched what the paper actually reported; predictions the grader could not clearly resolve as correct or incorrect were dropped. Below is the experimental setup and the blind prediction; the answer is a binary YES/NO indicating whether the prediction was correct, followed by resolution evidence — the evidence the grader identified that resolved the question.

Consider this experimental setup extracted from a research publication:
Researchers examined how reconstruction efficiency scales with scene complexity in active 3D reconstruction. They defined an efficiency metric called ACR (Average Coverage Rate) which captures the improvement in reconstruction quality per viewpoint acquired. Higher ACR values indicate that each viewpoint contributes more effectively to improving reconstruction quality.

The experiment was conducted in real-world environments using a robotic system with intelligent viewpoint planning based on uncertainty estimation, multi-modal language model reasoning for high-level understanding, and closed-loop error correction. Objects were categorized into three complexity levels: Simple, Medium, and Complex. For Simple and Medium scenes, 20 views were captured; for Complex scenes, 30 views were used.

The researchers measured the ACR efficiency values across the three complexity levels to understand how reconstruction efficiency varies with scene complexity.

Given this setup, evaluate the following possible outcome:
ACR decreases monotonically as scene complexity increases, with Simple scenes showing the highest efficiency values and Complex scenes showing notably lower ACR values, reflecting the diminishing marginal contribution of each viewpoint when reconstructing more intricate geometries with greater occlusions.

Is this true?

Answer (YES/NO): NO